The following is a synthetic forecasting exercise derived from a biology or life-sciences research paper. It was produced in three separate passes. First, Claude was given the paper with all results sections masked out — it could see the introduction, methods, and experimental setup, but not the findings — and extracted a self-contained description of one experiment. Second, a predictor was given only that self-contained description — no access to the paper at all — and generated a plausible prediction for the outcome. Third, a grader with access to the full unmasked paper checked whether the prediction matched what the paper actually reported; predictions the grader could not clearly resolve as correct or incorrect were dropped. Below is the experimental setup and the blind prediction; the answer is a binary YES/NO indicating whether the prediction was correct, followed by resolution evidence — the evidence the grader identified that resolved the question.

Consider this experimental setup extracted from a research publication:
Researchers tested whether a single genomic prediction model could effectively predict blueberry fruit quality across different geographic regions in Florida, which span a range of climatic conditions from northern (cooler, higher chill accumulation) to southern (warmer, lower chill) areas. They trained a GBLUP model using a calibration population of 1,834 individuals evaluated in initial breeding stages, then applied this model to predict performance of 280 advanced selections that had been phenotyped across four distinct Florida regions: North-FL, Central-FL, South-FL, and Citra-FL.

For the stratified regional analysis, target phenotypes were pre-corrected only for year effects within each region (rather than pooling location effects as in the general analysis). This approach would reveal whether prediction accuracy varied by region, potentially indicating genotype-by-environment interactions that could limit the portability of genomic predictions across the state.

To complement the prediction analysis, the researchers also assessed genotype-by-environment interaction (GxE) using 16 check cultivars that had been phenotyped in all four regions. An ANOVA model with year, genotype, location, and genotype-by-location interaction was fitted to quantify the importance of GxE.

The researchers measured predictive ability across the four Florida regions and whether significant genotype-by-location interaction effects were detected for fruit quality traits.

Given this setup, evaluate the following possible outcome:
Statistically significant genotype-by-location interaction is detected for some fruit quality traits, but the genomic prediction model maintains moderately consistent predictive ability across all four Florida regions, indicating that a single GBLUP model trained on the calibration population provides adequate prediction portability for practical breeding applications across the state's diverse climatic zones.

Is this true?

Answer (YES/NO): NO